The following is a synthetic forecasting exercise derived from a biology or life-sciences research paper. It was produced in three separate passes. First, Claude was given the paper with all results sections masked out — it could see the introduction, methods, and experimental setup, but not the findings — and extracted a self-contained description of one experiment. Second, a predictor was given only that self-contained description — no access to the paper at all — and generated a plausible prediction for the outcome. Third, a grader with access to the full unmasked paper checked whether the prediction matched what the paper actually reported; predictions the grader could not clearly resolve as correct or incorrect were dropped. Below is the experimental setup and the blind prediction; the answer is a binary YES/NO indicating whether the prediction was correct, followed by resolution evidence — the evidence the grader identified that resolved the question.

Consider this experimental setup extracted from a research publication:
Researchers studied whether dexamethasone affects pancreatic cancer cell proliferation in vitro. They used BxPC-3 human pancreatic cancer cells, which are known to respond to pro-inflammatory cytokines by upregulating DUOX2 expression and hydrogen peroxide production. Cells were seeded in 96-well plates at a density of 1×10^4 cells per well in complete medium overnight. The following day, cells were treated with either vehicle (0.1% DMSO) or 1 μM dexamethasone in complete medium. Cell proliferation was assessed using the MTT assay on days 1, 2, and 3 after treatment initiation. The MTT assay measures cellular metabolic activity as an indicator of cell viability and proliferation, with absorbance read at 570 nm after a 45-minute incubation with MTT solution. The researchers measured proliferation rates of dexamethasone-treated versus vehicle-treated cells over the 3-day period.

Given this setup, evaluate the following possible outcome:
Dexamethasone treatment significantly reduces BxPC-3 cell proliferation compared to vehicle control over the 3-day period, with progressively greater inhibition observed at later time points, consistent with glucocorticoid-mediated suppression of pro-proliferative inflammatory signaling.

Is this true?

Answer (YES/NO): NO